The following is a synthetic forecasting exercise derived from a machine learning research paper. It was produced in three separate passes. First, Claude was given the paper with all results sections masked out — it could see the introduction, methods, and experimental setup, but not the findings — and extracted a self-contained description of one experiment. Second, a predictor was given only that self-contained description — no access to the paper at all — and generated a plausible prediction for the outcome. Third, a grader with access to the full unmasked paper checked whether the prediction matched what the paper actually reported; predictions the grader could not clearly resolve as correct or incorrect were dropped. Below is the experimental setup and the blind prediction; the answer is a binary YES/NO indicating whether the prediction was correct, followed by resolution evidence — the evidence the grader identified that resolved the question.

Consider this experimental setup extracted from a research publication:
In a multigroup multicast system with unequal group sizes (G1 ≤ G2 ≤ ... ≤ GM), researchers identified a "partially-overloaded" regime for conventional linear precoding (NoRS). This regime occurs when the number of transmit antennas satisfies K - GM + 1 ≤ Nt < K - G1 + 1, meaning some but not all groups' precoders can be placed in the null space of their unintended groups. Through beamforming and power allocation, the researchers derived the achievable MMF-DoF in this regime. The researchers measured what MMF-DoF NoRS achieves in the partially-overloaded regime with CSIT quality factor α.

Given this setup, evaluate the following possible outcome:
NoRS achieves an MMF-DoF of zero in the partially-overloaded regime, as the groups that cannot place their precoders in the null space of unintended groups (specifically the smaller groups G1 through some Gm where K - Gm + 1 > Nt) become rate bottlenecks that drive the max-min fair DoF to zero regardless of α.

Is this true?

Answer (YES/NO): NO